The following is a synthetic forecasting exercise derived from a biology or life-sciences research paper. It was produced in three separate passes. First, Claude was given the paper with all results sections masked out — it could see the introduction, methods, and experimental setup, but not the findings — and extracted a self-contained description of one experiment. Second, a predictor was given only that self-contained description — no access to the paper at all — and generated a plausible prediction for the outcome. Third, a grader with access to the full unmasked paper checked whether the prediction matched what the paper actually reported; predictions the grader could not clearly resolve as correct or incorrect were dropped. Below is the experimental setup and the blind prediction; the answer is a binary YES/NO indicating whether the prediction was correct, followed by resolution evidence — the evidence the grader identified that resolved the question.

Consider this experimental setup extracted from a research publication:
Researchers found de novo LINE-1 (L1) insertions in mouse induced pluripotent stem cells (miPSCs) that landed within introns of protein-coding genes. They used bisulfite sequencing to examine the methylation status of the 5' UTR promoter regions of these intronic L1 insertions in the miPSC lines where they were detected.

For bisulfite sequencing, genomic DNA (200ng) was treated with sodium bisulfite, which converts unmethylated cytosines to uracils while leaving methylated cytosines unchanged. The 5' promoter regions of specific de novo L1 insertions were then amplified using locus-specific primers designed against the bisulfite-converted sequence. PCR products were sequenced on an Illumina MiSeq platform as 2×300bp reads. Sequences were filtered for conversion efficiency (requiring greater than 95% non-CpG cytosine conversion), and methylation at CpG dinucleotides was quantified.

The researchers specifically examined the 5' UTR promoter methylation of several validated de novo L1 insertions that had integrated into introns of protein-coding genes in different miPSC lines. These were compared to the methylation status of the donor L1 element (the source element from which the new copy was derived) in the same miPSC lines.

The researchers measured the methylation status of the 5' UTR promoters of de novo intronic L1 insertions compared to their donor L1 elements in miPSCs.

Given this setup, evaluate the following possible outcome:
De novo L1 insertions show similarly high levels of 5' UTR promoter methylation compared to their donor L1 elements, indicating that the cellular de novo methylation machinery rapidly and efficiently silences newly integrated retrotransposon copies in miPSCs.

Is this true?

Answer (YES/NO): NO